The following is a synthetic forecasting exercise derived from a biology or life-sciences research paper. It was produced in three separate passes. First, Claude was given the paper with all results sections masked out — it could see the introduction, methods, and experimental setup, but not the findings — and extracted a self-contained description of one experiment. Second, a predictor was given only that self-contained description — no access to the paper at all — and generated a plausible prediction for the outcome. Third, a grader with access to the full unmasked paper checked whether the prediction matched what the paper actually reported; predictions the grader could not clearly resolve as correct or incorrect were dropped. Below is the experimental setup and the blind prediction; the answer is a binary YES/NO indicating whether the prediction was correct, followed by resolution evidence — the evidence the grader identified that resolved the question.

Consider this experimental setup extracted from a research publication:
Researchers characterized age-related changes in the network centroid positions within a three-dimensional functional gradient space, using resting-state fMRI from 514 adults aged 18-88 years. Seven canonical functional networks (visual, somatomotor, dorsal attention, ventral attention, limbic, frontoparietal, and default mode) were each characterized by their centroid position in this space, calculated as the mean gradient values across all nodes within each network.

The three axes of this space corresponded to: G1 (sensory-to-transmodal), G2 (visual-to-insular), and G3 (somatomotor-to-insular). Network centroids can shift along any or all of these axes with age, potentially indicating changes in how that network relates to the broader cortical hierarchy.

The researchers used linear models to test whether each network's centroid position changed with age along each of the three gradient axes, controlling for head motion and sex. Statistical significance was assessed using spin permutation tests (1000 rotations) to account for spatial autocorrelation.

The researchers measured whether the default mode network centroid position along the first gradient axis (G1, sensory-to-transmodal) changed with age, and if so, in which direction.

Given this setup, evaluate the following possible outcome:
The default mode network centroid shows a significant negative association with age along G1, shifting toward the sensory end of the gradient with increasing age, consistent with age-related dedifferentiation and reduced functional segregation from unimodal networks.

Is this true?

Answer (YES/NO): NO